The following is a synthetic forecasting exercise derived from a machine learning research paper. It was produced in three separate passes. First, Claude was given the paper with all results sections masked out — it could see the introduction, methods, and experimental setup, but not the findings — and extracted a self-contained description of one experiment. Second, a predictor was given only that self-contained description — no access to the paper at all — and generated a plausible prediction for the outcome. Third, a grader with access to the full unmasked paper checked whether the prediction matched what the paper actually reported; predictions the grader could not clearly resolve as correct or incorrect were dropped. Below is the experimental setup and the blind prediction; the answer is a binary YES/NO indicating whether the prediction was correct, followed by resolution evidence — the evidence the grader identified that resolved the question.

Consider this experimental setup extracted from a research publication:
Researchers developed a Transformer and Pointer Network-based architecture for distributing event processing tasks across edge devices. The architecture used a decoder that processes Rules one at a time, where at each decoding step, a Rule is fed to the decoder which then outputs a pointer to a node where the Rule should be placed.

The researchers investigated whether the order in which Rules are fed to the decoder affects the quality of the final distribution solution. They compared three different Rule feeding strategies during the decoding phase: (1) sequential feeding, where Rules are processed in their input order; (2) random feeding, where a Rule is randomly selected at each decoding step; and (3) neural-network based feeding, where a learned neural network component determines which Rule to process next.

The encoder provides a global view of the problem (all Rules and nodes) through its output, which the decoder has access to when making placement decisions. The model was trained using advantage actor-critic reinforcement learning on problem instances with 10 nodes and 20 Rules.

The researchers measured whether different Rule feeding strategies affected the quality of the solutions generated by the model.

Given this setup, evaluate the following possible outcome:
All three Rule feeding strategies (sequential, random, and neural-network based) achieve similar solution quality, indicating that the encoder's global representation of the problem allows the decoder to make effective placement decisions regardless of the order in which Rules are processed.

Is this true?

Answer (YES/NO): YES